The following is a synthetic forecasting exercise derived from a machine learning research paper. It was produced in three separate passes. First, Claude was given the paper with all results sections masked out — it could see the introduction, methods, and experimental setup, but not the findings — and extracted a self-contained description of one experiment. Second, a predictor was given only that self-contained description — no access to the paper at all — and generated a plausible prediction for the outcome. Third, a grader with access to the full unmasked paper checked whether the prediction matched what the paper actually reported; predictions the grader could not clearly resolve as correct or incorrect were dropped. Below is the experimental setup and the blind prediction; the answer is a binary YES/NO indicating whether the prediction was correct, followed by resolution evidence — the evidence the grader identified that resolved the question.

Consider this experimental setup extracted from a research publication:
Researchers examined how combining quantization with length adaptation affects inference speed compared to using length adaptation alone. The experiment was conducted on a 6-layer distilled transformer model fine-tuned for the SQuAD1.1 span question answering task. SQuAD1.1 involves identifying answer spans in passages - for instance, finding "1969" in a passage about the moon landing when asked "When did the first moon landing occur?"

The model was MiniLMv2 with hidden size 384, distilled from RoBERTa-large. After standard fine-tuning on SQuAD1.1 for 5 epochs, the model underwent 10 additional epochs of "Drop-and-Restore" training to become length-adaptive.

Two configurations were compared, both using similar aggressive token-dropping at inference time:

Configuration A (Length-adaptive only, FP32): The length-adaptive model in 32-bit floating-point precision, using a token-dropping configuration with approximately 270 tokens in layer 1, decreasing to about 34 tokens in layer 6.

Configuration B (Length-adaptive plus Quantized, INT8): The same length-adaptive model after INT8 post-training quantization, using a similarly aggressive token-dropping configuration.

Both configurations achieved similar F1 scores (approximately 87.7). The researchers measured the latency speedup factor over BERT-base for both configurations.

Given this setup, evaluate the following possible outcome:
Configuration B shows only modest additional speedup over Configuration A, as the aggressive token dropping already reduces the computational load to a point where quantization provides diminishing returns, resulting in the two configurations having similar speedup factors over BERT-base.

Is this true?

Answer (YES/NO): NO